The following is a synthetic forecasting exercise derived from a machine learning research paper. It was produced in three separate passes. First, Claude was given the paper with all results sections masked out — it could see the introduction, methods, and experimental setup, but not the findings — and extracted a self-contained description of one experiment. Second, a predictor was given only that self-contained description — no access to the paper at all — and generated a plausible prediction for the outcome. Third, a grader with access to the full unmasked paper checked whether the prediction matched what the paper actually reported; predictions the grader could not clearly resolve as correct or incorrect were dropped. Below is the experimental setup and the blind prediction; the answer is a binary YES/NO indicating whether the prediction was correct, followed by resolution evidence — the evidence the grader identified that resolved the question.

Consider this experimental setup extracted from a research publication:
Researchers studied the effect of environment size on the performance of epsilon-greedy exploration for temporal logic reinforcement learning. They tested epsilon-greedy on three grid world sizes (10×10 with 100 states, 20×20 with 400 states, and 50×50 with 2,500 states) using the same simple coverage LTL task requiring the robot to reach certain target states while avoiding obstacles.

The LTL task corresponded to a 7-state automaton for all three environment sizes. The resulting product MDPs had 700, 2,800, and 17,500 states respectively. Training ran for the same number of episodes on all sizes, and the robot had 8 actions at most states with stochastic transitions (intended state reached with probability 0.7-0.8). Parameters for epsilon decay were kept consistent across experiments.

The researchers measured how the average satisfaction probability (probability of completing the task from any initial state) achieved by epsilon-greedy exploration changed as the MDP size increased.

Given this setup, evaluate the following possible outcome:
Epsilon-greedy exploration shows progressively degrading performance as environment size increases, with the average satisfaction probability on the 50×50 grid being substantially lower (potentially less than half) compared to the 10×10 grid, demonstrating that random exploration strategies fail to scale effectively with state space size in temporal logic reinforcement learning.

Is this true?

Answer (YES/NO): YES